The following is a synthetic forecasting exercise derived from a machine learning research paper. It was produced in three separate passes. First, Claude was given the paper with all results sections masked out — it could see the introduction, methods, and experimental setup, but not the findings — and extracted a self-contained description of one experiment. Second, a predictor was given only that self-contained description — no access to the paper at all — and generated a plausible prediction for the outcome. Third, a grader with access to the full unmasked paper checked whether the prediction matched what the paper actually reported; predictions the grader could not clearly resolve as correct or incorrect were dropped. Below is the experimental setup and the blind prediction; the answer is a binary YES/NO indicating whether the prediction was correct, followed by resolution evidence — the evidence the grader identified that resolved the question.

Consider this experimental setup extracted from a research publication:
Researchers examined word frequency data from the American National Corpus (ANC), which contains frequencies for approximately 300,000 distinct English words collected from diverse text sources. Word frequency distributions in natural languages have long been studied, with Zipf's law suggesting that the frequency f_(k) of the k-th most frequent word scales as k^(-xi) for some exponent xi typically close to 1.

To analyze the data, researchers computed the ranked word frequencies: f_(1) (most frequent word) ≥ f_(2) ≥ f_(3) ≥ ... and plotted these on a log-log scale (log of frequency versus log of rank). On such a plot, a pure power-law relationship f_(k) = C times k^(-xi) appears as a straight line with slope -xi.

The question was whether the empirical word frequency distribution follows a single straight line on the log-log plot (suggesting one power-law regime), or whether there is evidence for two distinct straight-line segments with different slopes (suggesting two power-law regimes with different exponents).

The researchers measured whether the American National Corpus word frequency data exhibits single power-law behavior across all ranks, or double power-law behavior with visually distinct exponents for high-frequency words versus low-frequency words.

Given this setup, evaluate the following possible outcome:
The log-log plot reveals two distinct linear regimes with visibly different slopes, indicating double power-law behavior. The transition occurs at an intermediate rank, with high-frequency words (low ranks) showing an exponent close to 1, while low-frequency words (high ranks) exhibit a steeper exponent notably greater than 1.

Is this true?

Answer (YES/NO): YES